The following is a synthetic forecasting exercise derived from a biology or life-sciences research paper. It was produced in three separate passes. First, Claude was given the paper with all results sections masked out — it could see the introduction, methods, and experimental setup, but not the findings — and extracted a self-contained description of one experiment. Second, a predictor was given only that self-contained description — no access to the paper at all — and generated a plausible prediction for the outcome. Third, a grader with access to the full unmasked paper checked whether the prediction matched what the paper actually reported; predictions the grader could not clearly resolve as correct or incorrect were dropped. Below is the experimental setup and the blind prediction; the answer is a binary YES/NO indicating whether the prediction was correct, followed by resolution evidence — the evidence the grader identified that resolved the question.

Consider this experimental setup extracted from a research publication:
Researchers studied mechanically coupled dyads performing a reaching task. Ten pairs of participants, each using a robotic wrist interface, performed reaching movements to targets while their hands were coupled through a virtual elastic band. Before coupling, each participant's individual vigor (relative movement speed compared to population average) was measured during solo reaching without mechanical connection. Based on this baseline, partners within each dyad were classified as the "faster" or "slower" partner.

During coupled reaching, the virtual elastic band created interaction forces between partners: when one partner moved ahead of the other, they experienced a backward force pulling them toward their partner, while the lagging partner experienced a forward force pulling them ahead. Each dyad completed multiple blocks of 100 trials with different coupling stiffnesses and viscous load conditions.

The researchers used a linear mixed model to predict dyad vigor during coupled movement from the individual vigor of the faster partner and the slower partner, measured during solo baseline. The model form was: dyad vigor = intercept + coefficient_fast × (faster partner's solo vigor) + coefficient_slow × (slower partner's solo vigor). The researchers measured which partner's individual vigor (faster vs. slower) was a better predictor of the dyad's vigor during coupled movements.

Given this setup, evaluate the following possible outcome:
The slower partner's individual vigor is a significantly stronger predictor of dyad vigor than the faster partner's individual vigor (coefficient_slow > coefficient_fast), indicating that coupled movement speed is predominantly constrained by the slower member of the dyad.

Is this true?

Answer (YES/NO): YES